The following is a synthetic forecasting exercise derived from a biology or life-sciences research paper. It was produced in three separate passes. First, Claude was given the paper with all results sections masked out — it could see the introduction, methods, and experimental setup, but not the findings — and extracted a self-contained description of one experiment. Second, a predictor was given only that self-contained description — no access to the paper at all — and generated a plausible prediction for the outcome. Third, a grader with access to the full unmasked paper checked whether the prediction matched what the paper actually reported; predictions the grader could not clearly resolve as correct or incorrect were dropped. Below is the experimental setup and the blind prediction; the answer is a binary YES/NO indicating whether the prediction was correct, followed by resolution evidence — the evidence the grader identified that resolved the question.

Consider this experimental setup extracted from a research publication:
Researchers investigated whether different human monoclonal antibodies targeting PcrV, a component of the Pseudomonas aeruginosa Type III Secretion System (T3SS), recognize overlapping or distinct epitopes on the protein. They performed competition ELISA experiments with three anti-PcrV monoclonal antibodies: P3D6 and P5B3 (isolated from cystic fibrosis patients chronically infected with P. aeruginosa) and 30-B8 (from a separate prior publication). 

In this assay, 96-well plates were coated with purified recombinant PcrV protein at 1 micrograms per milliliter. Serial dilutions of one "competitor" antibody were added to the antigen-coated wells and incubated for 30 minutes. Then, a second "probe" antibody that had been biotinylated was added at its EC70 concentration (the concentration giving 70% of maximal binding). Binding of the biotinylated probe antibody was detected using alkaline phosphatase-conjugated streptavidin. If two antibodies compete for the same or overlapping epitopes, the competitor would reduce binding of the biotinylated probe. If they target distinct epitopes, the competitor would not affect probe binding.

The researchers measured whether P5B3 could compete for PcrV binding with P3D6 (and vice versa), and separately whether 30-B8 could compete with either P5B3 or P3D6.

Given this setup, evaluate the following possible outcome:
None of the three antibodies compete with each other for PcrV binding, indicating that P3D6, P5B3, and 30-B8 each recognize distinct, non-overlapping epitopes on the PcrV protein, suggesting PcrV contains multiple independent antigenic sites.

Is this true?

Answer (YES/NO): NO